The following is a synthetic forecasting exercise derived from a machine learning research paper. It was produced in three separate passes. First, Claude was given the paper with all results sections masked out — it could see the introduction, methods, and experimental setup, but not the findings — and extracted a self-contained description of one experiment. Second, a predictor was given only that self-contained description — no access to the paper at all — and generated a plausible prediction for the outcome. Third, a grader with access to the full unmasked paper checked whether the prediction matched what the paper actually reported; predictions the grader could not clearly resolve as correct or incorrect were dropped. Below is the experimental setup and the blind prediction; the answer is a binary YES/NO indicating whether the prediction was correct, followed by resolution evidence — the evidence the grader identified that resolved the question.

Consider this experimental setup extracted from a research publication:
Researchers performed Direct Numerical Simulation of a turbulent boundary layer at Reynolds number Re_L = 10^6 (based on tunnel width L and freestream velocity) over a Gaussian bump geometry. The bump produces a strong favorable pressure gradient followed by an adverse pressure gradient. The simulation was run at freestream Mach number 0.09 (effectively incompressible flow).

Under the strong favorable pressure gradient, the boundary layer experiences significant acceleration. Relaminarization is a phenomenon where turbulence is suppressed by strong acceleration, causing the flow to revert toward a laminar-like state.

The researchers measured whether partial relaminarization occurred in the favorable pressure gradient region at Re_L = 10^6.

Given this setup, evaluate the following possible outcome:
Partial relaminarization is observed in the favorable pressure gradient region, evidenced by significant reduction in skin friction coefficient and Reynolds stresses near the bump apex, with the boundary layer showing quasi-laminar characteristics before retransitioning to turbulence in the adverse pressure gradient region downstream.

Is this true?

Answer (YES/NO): YES